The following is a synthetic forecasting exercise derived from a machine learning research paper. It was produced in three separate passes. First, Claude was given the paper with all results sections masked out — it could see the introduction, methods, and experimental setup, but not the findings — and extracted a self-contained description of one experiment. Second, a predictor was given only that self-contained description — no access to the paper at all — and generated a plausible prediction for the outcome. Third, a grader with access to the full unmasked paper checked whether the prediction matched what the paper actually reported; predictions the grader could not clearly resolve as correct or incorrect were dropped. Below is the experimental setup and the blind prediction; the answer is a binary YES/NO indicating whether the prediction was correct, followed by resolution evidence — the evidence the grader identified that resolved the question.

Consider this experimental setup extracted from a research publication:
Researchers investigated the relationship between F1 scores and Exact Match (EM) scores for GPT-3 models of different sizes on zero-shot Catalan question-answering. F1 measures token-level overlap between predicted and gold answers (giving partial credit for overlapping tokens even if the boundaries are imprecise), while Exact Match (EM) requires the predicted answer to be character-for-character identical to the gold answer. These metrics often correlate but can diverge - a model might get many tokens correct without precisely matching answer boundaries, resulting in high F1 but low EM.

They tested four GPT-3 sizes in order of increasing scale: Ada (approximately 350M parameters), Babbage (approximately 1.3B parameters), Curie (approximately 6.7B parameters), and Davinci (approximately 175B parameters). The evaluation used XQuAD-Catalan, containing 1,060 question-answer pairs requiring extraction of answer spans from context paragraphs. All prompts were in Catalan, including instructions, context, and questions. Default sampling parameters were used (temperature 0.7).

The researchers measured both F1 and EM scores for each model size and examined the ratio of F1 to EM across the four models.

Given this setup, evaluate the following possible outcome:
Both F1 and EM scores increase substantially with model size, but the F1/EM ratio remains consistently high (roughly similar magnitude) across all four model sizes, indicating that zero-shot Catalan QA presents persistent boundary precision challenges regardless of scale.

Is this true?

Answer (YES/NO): NO